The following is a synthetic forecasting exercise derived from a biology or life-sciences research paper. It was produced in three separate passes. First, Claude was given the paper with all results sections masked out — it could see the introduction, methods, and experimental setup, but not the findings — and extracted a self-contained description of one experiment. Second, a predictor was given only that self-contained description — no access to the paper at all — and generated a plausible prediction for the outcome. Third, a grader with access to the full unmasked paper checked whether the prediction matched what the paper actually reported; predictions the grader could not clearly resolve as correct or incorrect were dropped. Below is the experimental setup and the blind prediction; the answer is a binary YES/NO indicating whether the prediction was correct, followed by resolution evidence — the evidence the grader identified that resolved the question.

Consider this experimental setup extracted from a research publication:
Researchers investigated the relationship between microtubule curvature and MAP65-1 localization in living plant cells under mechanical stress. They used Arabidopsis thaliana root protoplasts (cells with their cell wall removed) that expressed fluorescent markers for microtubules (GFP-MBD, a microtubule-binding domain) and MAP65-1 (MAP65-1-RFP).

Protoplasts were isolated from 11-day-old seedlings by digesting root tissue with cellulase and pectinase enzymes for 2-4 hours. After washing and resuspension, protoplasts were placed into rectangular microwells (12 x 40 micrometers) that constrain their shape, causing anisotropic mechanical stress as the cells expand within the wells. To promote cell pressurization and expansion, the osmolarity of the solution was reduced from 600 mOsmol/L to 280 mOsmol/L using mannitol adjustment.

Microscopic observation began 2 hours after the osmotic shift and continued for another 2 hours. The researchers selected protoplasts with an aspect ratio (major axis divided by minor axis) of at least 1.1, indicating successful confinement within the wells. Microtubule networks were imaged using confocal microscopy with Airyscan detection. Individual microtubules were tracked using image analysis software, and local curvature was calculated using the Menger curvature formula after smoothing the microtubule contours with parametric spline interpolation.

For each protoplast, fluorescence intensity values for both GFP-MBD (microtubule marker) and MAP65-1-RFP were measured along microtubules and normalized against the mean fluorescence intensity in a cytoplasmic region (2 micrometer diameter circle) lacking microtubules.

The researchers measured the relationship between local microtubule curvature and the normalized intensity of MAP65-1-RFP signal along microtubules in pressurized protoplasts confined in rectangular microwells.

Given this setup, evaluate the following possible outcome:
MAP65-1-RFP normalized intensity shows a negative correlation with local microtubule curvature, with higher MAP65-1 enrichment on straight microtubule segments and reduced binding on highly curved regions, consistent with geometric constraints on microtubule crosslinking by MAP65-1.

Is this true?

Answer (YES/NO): NO